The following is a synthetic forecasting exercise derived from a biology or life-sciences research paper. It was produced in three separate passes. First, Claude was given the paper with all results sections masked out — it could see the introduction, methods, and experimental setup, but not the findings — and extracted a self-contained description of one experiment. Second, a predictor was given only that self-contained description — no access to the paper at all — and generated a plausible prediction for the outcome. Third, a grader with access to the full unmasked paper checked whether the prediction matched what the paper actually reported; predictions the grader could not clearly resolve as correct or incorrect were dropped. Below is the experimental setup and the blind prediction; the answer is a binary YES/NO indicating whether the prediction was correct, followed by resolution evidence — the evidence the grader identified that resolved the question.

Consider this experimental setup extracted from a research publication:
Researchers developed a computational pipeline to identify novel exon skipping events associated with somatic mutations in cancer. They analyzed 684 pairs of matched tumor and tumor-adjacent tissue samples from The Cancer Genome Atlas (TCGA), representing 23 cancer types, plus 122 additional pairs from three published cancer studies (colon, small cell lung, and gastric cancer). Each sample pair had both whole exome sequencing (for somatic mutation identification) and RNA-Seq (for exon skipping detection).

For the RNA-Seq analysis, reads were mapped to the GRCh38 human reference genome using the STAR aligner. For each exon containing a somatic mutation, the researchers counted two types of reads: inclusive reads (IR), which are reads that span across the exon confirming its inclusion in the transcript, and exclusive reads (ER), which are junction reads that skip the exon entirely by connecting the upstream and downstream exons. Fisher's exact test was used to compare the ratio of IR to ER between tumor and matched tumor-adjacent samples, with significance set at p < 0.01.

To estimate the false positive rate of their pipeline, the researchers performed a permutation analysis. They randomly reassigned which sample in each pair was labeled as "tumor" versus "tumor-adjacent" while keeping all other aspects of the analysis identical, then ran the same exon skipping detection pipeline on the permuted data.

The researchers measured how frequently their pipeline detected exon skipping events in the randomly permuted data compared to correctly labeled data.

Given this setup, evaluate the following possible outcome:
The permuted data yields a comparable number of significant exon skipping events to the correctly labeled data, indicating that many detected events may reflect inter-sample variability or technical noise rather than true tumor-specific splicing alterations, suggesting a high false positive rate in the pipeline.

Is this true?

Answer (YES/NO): NO